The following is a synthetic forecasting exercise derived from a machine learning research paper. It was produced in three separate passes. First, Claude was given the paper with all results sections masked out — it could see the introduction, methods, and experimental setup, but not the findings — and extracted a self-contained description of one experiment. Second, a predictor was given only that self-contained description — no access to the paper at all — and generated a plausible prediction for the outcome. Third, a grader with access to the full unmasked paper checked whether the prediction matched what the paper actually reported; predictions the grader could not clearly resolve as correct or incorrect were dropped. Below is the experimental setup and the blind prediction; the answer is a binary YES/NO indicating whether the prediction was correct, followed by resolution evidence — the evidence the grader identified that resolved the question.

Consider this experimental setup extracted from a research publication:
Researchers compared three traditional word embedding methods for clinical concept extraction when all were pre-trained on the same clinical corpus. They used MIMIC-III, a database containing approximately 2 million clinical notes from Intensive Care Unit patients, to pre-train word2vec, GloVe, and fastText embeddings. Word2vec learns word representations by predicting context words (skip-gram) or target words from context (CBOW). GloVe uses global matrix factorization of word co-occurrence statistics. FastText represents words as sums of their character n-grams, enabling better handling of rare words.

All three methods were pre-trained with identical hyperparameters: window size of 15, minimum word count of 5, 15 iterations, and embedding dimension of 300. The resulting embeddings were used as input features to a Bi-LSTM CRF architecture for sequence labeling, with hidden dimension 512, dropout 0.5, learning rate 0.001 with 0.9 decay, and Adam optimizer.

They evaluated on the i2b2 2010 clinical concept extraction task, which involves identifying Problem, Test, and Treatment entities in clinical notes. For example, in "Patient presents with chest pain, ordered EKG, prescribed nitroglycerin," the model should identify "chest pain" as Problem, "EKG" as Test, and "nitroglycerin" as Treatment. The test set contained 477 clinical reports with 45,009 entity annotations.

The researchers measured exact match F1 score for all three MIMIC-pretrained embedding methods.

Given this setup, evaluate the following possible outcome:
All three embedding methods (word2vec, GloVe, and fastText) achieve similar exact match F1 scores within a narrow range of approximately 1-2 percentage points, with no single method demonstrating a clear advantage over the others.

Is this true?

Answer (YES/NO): YES